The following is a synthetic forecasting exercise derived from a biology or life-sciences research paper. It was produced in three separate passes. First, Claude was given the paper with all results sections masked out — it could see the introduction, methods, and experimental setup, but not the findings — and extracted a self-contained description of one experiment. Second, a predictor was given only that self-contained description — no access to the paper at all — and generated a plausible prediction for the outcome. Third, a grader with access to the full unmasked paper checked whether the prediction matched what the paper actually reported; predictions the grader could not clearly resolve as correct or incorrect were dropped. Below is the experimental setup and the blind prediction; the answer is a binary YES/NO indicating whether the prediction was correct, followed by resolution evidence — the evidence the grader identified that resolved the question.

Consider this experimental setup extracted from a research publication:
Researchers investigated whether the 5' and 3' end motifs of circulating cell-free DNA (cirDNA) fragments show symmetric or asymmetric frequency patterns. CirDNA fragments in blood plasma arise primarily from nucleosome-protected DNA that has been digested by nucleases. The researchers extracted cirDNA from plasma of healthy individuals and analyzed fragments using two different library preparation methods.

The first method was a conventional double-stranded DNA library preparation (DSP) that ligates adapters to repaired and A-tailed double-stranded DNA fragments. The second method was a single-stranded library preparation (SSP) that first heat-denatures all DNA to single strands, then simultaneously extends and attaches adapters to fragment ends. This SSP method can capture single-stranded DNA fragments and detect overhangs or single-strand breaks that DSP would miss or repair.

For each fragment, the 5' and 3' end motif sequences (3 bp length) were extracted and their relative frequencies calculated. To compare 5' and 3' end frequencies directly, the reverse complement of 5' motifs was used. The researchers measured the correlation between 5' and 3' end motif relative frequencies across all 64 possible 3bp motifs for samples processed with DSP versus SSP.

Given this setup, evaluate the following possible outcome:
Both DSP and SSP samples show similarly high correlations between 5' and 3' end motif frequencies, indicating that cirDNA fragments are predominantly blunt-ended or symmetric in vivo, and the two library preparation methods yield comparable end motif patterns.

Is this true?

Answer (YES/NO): YES